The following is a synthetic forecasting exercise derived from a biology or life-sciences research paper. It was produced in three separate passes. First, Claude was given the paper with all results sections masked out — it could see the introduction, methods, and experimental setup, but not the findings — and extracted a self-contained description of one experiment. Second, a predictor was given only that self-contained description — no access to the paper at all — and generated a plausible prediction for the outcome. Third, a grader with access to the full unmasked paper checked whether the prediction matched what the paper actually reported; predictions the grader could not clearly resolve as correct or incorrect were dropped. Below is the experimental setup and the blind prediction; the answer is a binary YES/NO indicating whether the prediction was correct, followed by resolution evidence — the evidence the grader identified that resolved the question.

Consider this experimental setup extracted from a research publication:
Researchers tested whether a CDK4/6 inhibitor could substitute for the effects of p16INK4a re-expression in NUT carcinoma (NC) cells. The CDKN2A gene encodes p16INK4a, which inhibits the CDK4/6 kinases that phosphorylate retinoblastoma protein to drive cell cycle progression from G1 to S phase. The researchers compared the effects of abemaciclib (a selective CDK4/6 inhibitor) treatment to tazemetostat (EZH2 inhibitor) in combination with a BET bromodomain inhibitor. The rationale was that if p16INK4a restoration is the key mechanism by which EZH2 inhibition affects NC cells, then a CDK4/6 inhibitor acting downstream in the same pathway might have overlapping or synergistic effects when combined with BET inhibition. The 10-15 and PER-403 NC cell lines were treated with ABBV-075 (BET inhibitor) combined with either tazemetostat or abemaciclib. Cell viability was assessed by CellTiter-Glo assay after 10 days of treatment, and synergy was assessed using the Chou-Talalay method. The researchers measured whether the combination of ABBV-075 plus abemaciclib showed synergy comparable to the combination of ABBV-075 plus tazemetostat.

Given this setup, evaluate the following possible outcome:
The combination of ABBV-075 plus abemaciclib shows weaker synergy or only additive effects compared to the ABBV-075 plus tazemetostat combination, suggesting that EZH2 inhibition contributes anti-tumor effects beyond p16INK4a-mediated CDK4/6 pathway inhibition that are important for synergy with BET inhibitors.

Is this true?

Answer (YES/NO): YES